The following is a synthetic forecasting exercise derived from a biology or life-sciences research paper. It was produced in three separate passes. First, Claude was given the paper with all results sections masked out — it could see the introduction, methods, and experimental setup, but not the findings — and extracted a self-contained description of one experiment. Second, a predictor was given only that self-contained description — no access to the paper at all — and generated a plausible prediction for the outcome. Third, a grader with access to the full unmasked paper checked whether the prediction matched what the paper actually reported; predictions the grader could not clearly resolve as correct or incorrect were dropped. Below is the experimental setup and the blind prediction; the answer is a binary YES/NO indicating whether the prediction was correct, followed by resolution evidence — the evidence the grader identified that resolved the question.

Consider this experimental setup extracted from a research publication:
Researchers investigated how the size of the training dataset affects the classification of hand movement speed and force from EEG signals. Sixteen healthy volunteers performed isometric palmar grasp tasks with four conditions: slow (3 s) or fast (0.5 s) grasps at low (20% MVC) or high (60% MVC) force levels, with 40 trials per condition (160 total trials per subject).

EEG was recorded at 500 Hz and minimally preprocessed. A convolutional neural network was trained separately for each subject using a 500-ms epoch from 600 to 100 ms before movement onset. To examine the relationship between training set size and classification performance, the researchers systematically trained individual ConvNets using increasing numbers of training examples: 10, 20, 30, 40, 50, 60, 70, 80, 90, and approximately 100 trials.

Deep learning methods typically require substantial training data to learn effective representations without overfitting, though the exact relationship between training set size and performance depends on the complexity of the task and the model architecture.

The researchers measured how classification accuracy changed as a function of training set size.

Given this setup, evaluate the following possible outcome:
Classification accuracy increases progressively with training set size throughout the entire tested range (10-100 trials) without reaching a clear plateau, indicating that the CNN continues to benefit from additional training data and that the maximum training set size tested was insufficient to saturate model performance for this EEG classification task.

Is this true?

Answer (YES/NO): NO